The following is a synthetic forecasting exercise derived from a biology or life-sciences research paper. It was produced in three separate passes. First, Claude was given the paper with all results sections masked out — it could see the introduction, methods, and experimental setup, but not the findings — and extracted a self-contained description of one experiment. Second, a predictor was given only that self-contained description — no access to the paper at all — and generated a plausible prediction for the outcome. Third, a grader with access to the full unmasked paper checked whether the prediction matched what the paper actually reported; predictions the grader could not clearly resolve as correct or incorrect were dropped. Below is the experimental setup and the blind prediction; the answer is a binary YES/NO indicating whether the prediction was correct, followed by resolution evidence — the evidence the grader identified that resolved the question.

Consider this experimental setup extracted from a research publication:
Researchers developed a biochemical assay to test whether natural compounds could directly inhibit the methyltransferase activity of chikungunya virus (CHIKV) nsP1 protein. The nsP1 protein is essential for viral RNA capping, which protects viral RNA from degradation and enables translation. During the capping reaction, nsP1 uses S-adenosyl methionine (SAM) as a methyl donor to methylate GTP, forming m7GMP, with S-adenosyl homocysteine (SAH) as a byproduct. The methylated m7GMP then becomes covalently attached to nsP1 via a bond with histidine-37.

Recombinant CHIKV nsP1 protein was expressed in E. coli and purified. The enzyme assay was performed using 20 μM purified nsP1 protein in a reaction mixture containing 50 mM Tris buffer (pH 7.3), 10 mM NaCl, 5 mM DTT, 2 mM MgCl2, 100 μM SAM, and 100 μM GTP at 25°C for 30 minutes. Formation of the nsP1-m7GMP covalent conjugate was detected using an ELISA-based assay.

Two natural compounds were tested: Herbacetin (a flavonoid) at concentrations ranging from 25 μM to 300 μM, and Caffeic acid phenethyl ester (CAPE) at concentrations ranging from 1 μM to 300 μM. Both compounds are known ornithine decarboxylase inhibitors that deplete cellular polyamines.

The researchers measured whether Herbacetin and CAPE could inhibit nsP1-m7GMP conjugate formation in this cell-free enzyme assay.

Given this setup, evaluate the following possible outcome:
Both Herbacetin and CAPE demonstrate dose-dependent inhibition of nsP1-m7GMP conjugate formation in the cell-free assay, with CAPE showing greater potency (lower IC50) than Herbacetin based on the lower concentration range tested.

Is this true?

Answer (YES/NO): YES